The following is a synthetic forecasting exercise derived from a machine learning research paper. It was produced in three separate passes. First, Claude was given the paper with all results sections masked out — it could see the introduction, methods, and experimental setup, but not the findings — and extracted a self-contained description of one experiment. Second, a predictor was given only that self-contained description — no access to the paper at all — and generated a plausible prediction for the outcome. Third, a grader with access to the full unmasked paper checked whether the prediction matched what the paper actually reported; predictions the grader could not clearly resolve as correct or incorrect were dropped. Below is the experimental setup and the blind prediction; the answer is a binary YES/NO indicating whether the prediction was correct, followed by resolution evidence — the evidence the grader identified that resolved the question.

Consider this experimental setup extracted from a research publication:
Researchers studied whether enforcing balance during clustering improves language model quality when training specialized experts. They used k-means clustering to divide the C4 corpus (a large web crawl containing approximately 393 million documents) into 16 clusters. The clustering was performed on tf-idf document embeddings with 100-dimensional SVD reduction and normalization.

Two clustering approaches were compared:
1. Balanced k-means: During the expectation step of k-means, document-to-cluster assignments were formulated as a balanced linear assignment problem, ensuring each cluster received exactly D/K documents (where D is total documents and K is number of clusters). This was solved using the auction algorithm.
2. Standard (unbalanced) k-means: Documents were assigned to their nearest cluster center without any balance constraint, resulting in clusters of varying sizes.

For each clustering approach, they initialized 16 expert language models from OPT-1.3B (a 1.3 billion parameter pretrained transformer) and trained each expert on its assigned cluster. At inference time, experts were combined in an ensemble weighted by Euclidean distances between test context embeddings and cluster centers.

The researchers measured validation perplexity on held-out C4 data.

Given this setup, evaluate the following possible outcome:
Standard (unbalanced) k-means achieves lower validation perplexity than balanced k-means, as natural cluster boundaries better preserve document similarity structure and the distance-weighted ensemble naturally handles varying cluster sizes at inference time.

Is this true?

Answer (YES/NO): NO